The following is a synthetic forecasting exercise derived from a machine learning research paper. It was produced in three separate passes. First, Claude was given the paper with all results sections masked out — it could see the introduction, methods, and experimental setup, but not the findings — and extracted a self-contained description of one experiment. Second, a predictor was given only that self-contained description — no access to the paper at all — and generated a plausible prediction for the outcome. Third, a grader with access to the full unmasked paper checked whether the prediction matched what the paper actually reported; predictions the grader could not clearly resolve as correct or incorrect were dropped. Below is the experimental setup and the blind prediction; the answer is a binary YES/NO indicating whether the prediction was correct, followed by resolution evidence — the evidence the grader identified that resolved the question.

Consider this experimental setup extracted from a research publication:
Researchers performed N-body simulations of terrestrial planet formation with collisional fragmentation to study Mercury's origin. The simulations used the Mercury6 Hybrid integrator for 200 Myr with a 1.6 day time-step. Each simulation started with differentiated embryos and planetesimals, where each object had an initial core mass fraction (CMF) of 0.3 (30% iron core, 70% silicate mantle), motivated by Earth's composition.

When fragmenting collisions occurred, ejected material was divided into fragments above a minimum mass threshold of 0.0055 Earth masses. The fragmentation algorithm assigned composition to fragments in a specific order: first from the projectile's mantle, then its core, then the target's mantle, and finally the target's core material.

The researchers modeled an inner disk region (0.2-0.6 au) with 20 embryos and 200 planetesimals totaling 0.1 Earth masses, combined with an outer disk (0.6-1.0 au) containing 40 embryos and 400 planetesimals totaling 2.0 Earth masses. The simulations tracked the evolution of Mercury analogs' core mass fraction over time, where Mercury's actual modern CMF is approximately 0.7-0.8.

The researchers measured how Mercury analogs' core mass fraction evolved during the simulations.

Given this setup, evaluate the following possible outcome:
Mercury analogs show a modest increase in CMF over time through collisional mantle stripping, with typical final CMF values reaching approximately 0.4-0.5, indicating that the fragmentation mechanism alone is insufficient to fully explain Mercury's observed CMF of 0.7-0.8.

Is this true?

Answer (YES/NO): NO